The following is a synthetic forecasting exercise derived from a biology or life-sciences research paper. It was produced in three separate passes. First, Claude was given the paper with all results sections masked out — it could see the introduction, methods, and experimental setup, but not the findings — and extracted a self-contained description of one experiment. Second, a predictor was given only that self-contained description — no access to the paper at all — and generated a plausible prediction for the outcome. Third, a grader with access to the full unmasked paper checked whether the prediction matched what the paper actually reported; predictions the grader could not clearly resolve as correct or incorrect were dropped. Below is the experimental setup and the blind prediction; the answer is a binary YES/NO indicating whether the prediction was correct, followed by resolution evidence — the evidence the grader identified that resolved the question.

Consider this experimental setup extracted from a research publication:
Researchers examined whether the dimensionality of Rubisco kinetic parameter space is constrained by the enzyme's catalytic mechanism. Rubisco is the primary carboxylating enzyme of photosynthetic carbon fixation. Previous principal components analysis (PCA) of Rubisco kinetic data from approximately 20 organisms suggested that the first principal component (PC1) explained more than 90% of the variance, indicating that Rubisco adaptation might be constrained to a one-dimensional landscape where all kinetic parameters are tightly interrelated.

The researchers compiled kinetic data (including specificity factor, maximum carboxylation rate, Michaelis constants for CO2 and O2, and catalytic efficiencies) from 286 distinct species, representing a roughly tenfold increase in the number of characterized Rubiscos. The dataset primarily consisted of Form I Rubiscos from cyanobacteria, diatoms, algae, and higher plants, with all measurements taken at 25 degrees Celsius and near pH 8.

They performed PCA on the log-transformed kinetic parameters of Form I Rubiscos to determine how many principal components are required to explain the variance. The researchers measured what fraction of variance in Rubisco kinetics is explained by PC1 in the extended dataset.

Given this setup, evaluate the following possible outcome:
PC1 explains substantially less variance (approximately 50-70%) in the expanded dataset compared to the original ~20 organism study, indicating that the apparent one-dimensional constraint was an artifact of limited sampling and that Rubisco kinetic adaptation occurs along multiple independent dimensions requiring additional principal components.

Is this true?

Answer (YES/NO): YES